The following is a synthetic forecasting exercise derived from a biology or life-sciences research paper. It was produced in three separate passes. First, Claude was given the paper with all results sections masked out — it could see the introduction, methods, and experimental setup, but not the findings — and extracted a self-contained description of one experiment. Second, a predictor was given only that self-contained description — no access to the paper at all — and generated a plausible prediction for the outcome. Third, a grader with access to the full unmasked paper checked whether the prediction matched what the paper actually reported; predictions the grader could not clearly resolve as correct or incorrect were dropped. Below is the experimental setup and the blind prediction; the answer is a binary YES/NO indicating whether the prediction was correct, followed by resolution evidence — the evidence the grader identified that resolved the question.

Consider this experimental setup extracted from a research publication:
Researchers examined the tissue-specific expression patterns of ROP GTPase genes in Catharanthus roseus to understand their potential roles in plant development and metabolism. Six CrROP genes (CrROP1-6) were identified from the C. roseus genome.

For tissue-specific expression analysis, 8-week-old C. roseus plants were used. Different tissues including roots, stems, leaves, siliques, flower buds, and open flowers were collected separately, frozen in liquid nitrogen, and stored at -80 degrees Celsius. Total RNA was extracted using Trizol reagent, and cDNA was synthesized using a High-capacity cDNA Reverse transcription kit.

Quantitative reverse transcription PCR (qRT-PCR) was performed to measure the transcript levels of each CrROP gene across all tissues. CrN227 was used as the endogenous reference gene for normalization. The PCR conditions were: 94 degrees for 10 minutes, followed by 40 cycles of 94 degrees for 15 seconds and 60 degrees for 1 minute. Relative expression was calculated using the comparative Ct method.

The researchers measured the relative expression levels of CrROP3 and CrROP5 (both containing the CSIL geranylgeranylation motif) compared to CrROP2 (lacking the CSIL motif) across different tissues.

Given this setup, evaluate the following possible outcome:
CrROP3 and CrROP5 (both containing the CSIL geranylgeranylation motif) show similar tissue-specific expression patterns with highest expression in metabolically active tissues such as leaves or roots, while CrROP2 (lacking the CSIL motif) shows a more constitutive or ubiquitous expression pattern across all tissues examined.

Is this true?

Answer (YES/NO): NO